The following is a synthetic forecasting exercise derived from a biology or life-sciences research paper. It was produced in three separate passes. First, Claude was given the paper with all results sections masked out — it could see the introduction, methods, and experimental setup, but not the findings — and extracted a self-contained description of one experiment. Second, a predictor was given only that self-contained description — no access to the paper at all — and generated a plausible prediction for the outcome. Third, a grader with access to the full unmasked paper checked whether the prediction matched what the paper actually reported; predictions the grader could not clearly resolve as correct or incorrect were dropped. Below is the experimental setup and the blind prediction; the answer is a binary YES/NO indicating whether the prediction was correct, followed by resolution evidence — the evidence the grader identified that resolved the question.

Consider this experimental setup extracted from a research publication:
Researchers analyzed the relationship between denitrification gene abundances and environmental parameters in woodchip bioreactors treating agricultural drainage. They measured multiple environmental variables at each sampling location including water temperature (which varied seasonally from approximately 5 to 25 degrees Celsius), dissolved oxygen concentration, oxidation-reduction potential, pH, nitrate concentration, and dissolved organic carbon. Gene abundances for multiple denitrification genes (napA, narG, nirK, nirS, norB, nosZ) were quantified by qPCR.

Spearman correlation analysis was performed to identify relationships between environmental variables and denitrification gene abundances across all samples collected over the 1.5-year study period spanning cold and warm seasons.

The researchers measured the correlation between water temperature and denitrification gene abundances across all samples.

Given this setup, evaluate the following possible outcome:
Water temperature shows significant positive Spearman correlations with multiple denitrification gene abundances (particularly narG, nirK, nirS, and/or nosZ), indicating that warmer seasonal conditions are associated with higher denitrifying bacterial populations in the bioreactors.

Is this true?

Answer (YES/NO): NO